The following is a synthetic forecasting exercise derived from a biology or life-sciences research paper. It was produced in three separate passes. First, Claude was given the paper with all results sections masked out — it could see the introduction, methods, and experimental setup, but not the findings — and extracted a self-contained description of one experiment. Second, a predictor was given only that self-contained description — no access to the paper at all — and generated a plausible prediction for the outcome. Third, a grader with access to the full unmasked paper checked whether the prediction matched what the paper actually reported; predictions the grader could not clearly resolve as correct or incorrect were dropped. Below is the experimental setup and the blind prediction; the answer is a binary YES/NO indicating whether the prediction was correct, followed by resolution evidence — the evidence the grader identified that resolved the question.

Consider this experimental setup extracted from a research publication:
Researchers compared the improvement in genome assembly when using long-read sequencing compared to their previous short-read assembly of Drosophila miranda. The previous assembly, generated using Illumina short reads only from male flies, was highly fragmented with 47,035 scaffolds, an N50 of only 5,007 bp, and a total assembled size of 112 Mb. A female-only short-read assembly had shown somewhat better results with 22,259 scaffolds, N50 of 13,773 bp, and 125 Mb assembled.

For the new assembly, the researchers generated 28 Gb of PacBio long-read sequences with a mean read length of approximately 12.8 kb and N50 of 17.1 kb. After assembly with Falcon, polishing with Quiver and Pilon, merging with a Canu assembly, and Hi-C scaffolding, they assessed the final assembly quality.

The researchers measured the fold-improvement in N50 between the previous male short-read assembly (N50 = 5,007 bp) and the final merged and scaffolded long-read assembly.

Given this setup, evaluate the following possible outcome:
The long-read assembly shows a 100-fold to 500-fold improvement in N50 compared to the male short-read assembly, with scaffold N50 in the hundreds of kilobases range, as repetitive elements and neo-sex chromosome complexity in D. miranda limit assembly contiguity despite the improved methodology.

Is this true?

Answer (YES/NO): NO